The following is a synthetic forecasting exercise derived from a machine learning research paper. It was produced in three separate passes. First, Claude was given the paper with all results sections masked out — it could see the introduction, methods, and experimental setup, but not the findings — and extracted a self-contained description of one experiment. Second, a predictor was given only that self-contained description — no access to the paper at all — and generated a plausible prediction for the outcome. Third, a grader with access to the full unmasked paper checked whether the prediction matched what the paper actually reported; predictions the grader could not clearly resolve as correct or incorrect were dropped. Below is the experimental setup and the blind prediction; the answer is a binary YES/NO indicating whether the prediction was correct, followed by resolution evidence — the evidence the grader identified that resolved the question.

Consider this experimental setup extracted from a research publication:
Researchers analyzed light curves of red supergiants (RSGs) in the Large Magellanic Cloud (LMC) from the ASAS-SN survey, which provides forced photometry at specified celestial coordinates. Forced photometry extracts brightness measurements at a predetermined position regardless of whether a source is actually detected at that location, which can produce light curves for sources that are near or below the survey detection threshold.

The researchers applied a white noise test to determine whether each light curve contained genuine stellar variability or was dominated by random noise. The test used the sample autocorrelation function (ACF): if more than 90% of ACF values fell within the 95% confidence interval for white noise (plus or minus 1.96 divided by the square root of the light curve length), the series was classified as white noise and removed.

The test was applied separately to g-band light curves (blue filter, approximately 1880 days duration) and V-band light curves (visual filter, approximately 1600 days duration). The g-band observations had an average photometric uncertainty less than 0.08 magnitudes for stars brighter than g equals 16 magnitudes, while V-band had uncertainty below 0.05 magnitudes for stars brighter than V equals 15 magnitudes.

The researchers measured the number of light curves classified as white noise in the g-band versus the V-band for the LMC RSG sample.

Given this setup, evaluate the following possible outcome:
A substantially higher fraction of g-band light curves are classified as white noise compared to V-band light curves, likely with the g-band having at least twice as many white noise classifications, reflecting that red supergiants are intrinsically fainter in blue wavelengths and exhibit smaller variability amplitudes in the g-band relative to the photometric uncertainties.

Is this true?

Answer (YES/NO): NO